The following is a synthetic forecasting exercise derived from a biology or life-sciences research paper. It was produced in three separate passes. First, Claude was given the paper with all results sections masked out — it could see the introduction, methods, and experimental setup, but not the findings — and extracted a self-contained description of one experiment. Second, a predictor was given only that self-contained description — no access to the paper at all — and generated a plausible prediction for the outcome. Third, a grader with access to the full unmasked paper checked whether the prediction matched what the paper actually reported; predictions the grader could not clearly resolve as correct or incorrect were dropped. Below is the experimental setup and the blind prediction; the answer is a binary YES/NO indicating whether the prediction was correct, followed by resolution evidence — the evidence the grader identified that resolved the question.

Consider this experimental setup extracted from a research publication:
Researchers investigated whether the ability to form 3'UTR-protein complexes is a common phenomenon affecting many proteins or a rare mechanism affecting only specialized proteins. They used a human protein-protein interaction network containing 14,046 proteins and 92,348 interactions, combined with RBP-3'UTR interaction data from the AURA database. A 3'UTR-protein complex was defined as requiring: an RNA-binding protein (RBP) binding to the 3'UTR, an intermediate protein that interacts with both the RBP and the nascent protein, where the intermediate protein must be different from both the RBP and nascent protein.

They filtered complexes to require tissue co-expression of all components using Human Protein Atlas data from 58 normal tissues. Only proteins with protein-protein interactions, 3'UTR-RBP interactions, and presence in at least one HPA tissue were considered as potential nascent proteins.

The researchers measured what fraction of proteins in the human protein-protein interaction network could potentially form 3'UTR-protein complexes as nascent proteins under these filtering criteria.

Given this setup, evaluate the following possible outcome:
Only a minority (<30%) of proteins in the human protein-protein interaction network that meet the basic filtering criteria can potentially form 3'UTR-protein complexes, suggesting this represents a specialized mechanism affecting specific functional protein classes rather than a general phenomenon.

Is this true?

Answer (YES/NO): NO